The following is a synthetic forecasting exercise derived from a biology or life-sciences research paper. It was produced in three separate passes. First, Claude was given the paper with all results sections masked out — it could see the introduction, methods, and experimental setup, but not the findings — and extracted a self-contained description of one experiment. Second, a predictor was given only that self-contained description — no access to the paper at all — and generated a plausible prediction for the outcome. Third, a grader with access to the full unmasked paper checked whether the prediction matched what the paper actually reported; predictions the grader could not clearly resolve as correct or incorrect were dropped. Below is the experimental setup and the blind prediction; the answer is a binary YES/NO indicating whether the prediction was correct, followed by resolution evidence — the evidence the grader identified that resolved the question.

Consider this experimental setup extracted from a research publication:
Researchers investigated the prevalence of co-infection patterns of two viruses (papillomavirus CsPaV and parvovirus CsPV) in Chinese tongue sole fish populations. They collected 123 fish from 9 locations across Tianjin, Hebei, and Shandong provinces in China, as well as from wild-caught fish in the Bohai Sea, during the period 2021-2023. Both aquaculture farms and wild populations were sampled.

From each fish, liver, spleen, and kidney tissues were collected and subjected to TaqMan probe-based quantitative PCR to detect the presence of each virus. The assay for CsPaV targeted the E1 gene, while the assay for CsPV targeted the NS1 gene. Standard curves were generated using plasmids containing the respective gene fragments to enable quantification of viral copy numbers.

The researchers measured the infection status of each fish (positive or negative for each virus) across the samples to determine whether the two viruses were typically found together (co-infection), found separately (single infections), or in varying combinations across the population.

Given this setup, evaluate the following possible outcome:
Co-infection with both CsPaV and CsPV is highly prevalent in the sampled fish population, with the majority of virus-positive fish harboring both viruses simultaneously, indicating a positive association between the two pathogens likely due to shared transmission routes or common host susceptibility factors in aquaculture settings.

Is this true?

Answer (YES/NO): YES